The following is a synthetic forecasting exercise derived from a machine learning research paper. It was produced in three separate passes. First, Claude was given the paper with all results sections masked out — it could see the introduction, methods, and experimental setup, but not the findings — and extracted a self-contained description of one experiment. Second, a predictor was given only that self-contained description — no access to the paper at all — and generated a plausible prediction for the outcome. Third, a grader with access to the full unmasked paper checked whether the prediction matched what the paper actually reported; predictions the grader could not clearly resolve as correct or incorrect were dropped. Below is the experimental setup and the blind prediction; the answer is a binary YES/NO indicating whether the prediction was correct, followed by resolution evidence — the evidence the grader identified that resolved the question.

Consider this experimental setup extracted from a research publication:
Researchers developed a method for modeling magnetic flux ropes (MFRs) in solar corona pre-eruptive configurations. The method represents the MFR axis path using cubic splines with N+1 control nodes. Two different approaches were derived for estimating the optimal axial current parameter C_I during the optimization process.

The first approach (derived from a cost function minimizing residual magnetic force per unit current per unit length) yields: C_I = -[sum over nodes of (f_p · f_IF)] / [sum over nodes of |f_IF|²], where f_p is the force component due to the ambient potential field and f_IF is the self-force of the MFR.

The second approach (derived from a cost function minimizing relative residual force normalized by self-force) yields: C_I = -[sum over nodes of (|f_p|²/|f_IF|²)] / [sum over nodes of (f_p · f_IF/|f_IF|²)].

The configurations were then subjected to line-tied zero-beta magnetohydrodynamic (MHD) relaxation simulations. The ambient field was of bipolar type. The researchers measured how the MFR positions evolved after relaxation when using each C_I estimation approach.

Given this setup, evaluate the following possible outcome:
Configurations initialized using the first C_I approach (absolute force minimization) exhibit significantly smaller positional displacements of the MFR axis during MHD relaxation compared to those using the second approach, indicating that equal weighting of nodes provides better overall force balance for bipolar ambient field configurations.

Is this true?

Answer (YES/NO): NO